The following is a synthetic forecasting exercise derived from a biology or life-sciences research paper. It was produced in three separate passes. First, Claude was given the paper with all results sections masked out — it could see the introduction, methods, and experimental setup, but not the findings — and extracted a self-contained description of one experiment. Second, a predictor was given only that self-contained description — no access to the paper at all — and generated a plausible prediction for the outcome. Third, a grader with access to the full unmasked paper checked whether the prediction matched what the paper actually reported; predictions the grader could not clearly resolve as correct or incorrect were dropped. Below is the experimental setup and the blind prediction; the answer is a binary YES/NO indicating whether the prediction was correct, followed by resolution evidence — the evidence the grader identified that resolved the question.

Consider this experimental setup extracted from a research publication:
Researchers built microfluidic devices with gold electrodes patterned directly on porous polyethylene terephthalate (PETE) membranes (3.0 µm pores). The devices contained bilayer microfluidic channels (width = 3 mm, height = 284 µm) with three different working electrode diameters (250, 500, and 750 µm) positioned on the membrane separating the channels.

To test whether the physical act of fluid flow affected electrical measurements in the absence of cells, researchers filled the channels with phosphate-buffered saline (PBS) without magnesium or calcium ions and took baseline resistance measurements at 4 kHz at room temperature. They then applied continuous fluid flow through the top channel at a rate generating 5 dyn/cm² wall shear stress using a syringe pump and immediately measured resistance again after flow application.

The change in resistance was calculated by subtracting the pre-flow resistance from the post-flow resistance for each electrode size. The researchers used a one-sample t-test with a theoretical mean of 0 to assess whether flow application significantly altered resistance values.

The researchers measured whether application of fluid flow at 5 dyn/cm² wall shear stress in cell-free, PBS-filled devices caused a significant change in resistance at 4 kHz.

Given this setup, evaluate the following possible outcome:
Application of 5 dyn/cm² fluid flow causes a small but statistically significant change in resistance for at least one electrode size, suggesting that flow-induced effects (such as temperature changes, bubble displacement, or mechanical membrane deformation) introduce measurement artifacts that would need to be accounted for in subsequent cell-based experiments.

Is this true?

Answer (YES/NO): NO